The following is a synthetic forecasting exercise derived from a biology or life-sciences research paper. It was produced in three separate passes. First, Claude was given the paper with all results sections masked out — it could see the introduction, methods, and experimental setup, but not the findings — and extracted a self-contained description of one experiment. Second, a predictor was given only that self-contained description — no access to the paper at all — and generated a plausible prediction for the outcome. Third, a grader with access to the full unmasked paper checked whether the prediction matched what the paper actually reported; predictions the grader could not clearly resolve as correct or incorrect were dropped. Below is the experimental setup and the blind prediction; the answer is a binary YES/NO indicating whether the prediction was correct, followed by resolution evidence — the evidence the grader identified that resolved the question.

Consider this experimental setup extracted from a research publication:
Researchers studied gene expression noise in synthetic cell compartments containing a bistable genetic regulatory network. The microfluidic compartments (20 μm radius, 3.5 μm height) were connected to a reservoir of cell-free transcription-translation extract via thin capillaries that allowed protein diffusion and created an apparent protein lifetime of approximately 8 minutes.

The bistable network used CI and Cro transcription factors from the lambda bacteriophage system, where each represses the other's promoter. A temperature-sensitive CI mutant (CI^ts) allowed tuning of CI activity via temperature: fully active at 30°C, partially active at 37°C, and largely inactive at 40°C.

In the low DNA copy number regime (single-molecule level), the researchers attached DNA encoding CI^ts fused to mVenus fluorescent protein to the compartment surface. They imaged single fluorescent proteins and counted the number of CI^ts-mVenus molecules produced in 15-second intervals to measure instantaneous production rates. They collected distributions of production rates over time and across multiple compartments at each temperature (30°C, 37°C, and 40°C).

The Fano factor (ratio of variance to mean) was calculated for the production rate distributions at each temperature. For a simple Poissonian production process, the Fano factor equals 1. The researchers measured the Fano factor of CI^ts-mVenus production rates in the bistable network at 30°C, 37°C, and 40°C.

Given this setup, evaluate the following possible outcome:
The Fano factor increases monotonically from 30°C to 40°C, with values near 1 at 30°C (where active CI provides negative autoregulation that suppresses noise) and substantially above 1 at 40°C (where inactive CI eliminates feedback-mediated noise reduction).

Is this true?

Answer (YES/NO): NO